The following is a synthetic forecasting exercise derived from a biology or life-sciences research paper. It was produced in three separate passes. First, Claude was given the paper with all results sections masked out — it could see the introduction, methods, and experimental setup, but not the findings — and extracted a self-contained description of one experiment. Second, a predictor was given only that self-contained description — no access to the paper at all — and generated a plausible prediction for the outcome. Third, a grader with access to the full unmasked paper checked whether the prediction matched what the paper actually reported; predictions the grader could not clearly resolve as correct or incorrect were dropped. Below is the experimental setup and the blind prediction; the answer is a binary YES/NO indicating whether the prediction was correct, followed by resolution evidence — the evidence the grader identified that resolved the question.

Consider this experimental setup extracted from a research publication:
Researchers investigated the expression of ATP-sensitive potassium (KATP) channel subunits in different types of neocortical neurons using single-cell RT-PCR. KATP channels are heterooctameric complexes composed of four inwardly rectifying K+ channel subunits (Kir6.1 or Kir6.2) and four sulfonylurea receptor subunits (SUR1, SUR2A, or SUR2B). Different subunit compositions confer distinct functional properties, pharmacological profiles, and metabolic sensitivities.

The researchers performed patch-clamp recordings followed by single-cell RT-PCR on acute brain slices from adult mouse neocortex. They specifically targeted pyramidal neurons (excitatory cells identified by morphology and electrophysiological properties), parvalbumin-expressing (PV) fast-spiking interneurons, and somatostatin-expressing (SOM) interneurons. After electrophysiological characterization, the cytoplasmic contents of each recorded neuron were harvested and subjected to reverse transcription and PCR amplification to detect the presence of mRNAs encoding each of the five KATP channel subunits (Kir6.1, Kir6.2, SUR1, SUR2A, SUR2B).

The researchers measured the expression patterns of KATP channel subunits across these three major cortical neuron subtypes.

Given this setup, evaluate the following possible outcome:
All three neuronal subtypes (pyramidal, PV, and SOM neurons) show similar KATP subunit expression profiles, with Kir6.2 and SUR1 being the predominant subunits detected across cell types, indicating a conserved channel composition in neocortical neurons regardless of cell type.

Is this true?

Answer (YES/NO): YES